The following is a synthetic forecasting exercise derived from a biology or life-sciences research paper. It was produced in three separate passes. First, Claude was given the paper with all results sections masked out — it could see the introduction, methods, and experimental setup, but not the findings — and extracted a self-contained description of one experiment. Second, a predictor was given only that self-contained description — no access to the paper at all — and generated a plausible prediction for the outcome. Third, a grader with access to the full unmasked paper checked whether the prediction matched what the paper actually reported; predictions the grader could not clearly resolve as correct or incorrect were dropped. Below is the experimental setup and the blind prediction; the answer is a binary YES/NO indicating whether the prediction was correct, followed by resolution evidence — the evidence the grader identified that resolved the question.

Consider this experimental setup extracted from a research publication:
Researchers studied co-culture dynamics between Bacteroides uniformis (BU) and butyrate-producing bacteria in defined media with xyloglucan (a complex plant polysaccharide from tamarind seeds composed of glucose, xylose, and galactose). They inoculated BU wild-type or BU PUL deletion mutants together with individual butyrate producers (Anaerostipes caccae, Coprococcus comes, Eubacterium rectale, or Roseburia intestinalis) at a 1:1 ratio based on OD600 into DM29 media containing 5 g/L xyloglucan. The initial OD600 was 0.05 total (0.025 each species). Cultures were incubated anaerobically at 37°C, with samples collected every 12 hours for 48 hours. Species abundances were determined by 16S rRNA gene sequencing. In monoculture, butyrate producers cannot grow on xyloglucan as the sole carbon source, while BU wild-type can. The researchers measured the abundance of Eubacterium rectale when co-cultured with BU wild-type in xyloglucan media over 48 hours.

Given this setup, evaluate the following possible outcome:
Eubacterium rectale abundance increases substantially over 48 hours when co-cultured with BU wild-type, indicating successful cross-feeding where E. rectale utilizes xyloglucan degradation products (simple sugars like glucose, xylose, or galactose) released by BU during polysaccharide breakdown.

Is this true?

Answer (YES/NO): NO